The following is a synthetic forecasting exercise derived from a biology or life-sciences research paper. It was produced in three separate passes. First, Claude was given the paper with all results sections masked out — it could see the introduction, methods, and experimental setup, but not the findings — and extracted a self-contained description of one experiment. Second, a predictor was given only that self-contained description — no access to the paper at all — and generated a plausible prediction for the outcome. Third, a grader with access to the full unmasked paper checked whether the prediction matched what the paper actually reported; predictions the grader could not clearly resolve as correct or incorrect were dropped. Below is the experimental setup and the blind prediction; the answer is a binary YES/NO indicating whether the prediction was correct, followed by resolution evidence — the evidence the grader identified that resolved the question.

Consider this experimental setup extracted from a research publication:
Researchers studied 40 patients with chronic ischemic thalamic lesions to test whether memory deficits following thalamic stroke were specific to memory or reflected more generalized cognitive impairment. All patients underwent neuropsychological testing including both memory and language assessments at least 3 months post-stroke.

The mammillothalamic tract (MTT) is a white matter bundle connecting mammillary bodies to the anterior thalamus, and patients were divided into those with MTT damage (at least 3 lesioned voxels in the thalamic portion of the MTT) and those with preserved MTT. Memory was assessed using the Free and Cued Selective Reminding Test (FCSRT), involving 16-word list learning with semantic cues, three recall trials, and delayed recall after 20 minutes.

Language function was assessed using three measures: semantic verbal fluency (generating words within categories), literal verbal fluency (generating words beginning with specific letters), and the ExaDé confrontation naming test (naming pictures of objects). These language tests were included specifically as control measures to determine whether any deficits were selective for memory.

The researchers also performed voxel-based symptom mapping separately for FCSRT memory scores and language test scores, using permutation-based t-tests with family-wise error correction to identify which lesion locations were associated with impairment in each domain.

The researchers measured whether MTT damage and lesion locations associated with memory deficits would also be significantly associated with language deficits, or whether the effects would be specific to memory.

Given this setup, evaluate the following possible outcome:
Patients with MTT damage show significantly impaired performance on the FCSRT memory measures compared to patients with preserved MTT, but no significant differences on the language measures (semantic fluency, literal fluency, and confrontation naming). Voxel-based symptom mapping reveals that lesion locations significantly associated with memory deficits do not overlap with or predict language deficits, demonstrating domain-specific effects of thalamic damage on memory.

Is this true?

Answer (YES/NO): YES